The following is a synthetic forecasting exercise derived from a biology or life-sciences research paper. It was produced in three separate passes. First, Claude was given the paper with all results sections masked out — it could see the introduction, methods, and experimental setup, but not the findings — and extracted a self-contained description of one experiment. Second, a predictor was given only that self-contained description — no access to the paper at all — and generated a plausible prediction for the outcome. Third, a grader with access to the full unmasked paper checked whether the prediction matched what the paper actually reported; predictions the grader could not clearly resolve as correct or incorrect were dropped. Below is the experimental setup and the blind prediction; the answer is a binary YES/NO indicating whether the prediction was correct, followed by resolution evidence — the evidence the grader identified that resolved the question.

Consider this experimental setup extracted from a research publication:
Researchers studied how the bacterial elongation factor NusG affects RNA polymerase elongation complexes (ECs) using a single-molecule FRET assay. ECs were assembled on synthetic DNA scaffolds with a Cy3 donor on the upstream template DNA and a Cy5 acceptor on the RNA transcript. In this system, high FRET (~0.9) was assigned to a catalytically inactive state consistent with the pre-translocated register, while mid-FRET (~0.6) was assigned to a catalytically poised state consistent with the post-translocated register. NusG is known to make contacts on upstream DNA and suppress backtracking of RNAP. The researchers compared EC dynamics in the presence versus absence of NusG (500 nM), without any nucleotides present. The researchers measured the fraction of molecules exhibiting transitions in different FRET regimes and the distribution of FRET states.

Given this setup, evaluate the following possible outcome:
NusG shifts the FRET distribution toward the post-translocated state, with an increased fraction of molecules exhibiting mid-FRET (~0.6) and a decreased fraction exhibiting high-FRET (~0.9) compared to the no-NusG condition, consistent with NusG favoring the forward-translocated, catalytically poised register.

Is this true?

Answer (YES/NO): YES